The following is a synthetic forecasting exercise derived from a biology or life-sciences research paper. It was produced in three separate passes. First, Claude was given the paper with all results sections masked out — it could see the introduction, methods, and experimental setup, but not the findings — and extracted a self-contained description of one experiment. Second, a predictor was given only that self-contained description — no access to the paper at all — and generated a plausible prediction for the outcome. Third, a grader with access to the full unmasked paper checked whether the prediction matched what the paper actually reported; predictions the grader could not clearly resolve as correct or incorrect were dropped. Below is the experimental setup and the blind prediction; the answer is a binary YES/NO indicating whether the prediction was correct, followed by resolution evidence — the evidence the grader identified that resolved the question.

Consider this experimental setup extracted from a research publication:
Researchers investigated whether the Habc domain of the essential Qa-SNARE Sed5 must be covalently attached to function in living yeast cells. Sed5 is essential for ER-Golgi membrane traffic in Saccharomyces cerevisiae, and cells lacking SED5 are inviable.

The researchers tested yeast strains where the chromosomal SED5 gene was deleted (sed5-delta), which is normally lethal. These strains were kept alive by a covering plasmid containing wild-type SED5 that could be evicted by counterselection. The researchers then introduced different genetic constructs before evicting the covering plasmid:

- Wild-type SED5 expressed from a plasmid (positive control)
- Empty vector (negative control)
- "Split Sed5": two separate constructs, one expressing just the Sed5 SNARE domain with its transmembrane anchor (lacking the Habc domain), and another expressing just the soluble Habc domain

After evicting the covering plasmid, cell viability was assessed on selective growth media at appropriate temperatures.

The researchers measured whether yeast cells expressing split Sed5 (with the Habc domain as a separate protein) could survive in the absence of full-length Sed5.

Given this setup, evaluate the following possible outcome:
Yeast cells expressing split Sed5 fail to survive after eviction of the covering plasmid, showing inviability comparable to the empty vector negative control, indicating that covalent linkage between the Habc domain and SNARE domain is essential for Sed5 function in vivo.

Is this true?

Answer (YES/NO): NO